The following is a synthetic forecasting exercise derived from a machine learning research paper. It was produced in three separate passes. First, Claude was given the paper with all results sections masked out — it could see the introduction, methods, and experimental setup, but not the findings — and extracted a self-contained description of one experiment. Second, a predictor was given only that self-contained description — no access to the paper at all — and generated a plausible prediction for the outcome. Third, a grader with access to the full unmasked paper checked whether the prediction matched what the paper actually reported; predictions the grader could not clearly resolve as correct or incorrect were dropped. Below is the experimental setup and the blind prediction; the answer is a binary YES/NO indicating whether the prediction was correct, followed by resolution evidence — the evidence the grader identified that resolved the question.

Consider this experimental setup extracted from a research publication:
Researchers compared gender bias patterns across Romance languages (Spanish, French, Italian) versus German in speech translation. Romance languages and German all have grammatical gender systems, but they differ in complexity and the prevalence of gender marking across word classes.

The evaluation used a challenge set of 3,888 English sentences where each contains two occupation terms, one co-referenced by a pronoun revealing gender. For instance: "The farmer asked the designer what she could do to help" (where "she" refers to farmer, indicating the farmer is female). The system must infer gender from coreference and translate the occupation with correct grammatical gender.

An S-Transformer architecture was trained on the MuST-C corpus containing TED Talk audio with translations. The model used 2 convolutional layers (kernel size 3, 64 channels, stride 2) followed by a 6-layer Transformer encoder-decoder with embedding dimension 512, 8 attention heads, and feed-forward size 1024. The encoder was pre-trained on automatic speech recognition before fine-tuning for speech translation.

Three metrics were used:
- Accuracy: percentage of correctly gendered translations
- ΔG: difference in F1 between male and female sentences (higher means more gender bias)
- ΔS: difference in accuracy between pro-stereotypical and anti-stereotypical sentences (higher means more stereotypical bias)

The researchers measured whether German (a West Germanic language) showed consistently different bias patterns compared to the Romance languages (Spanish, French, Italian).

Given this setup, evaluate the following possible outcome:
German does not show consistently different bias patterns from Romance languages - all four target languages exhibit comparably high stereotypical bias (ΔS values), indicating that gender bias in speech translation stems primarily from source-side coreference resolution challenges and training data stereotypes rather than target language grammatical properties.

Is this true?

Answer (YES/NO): NO